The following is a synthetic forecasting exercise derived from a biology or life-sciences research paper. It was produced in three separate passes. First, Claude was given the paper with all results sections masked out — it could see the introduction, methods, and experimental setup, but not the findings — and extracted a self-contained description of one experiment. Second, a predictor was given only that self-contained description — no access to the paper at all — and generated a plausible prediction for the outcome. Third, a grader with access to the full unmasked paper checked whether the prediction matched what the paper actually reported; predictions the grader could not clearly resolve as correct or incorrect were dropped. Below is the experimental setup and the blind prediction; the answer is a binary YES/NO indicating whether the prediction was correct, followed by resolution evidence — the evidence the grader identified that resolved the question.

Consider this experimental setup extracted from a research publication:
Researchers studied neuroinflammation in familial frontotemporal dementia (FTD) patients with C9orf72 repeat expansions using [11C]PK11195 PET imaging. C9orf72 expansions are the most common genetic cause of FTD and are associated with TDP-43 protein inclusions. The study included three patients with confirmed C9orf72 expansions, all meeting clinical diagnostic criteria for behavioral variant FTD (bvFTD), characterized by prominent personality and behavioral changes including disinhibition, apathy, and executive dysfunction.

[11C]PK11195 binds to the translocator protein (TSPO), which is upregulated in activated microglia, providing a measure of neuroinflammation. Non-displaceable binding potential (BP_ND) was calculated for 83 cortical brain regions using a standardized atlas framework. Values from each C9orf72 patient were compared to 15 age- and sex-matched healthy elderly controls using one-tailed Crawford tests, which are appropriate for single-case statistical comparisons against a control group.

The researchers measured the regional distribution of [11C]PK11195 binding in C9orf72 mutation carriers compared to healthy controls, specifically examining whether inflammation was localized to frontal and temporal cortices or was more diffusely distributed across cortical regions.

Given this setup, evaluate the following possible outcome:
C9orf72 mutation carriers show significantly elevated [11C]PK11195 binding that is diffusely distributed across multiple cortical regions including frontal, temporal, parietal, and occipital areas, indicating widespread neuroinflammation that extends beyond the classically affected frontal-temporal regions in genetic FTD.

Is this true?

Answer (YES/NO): NO